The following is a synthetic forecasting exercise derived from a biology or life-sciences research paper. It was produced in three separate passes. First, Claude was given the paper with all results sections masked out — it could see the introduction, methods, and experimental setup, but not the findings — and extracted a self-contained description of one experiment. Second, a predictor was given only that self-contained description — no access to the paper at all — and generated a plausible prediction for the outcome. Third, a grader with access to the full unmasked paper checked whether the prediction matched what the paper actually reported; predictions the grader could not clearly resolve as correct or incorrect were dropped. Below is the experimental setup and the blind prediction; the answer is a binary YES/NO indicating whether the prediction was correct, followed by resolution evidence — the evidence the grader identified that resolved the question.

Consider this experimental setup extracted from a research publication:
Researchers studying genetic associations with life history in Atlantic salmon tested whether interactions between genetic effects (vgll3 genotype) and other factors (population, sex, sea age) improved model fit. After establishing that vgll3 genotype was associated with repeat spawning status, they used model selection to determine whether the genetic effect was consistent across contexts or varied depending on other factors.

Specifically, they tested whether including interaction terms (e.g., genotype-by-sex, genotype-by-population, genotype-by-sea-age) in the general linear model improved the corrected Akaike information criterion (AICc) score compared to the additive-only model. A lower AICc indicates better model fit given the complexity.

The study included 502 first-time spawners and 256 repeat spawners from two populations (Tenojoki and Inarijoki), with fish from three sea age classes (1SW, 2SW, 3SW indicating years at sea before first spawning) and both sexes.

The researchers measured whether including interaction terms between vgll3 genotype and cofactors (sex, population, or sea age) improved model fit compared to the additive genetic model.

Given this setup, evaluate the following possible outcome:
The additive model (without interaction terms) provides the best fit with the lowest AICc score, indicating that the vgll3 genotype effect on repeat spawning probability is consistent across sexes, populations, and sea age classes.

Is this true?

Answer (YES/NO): NO